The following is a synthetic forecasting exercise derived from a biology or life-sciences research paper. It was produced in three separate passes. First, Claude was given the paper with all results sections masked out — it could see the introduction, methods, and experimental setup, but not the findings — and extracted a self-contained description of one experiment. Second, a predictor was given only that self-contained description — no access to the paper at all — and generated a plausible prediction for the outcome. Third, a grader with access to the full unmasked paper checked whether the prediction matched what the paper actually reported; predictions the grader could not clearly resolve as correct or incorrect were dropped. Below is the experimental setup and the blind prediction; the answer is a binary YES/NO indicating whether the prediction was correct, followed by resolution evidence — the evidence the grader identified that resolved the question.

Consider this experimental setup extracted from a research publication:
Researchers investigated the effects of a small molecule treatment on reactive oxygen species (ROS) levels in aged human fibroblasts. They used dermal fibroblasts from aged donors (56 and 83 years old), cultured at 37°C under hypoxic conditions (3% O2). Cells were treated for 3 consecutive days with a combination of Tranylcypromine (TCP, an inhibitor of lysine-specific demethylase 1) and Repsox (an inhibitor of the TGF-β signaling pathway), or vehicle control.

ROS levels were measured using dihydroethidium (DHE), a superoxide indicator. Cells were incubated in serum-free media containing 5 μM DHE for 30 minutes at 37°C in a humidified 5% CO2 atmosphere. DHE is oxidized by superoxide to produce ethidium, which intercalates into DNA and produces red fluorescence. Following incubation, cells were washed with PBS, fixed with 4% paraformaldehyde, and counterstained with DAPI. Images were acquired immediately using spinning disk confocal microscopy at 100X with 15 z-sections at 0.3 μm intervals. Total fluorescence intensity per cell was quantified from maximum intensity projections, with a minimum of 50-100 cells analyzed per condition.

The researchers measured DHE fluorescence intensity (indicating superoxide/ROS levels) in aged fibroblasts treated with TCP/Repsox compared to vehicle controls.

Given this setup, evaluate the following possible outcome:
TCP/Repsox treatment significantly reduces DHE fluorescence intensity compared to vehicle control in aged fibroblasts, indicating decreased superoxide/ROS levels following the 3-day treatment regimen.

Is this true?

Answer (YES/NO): YES